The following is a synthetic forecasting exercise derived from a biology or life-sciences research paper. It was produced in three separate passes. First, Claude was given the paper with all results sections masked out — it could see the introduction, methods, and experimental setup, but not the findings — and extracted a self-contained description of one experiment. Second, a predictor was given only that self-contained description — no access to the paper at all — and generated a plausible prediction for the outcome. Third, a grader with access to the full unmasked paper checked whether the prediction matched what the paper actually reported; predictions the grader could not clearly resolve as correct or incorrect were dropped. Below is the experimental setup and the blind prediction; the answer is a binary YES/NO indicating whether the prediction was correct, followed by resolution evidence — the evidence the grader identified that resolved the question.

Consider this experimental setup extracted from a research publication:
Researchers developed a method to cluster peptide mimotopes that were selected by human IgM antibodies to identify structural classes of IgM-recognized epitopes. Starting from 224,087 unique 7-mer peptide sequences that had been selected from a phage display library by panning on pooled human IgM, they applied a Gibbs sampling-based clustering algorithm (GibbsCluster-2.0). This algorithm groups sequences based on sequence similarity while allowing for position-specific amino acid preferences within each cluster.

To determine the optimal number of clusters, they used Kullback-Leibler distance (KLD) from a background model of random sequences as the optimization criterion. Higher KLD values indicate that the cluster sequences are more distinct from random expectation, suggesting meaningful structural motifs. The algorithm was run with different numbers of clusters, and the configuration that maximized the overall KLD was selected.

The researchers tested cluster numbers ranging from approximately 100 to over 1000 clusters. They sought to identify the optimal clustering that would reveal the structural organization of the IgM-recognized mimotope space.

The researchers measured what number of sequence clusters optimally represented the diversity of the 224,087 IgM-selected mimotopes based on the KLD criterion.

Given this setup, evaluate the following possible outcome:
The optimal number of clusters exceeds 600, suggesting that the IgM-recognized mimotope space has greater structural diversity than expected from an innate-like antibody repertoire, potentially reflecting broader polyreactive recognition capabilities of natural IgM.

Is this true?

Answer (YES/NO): YES